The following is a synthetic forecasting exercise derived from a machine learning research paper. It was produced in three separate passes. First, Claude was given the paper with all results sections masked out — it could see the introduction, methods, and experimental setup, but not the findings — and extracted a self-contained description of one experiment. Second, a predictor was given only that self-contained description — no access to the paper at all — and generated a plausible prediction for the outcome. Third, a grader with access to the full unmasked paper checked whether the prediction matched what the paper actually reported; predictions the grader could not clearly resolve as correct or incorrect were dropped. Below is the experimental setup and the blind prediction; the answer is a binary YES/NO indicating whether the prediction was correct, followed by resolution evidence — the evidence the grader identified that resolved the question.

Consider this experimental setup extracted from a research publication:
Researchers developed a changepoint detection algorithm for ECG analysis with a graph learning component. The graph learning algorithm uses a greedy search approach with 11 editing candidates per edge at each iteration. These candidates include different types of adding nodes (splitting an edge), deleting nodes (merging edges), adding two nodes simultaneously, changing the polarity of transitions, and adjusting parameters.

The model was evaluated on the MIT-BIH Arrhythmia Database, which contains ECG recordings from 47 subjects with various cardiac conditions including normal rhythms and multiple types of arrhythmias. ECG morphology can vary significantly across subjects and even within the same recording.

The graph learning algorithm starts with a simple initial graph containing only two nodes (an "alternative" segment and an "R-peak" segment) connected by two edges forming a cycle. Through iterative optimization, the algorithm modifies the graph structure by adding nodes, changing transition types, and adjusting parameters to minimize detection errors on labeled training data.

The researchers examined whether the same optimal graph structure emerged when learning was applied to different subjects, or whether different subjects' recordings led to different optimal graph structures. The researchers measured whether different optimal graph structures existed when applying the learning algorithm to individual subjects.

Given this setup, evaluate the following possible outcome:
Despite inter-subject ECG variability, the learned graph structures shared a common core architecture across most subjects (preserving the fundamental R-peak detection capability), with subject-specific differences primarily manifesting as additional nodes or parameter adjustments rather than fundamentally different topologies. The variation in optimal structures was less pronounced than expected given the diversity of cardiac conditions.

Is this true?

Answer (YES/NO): NO